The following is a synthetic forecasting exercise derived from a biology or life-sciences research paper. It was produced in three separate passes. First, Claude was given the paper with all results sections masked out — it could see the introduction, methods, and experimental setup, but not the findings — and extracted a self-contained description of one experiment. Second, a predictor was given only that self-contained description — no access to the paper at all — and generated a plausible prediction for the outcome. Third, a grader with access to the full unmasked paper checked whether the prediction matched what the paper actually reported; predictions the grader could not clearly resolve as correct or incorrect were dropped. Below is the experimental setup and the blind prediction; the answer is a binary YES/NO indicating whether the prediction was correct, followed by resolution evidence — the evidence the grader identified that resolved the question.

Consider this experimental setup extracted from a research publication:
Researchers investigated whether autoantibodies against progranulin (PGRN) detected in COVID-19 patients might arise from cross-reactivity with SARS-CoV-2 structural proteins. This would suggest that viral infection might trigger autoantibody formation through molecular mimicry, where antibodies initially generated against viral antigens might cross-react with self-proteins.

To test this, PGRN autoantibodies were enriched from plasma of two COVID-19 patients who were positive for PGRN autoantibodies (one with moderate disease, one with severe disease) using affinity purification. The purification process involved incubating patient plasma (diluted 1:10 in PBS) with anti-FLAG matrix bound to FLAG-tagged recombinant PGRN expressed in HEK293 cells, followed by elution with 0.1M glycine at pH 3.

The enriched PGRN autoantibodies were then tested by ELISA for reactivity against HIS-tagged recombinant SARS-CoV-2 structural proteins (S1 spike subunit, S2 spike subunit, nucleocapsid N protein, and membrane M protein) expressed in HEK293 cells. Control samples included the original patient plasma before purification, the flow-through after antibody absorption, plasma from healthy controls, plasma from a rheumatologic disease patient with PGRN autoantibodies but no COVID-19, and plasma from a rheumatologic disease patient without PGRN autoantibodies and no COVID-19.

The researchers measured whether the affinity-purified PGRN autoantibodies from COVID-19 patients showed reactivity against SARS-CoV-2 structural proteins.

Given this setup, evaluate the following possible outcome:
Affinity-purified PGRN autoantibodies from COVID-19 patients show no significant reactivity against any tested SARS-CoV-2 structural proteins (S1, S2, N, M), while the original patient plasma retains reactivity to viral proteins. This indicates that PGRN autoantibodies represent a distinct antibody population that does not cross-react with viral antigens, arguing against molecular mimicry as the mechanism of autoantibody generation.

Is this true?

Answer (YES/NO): YES